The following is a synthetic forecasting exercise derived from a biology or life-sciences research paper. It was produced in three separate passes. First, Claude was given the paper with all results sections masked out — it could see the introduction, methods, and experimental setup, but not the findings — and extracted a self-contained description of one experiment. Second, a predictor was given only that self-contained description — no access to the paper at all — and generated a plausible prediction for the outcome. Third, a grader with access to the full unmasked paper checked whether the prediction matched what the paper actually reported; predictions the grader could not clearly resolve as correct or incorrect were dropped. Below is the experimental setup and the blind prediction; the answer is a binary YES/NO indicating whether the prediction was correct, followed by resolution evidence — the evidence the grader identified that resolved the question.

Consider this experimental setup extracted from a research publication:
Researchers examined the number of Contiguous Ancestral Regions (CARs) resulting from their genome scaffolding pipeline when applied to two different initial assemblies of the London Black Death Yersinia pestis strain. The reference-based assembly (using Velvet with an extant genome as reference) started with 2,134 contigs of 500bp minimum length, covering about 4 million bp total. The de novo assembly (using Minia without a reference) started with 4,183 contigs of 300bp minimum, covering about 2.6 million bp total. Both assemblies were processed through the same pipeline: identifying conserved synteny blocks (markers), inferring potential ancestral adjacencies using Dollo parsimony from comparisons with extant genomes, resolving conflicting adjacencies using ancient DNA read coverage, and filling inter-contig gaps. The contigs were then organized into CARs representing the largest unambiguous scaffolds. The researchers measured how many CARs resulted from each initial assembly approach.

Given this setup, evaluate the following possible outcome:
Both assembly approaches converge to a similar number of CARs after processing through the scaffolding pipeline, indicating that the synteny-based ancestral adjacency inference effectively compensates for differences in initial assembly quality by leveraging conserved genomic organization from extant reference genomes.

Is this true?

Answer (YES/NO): YES